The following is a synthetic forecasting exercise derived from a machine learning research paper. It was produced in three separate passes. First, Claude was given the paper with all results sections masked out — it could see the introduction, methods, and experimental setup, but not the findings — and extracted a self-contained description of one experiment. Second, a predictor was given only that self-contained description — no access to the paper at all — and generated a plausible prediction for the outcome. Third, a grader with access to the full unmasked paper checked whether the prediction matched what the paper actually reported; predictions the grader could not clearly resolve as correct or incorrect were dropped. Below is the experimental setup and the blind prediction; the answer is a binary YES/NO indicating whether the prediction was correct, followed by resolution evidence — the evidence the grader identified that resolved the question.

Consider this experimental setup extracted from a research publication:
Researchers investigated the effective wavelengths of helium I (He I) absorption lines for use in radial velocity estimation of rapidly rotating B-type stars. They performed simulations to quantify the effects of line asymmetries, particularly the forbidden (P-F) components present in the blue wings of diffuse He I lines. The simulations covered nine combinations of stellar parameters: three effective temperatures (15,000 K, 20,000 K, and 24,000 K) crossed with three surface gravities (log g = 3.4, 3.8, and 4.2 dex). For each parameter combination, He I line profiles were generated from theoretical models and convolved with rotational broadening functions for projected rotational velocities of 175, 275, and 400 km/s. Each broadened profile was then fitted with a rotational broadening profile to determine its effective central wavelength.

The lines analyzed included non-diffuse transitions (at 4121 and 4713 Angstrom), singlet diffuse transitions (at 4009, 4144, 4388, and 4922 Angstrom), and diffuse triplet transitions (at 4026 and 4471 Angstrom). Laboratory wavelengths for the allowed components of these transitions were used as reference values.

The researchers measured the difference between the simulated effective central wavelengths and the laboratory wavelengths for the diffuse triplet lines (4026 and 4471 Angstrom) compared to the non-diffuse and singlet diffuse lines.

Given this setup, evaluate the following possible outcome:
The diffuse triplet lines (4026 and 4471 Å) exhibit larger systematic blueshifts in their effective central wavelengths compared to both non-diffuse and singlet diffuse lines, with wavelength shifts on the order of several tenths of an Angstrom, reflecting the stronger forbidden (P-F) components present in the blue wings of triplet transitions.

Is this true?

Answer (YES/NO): YES